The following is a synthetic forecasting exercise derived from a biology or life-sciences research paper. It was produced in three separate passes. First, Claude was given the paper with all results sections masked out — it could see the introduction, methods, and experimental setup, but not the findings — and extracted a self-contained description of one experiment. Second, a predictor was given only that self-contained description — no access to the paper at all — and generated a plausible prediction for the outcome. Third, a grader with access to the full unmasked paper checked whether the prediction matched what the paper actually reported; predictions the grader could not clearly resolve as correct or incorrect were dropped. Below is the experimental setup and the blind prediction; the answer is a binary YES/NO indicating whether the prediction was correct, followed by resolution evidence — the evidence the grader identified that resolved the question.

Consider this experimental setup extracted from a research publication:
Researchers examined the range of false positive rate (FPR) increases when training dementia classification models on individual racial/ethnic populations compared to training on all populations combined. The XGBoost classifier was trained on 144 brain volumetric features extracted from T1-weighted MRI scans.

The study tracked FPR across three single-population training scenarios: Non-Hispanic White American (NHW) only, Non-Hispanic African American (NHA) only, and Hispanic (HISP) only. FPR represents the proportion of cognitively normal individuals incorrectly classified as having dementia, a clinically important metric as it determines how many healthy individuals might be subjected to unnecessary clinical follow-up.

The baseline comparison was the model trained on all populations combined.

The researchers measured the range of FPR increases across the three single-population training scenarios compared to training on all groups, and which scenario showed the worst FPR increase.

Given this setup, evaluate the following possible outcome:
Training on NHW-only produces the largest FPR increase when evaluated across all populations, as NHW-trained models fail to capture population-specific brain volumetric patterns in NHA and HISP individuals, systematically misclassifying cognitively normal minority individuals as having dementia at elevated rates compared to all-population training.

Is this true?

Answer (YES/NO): NO